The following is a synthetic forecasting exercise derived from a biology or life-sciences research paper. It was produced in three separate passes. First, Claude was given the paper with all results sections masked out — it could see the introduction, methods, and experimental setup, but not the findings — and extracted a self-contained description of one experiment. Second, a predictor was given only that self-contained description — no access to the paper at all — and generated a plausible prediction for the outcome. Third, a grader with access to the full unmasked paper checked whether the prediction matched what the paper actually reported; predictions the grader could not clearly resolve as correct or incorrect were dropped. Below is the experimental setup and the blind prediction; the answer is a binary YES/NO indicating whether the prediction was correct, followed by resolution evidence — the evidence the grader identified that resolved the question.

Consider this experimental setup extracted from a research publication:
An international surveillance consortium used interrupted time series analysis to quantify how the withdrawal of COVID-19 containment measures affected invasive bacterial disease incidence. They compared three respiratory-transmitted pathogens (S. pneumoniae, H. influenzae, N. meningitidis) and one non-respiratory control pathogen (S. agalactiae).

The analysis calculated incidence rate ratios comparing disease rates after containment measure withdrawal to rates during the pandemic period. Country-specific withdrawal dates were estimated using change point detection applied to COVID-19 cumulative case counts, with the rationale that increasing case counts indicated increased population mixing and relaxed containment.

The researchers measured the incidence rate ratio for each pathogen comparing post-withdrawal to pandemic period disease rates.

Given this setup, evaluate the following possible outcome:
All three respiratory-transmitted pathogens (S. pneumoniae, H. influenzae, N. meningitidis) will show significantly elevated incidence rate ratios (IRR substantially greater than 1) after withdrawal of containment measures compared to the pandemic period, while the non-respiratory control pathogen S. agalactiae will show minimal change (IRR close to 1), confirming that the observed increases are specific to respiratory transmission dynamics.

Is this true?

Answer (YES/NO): NO